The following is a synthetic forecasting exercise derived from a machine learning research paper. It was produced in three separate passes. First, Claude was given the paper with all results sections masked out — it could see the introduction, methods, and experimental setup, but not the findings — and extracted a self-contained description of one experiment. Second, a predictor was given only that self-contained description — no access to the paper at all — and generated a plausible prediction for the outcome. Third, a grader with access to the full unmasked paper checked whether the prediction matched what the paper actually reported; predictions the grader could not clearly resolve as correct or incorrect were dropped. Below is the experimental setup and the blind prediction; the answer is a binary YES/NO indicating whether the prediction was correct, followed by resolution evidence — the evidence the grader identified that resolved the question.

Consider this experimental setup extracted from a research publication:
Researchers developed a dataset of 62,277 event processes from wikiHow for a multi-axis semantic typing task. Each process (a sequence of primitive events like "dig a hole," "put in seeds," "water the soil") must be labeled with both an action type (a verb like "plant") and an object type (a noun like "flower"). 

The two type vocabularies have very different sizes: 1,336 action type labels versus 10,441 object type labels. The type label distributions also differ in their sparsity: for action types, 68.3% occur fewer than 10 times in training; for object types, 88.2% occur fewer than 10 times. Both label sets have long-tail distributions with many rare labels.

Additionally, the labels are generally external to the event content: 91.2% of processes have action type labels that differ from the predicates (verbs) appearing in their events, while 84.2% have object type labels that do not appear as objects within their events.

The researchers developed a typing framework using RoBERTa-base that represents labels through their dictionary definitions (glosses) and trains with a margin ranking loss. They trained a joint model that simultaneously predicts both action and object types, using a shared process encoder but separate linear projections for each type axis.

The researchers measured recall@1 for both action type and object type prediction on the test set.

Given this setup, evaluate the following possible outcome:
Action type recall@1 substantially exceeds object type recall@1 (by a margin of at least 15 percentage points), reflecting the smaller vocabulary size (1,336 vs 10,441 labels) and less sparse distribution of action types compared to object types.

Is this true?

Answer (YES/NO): NO